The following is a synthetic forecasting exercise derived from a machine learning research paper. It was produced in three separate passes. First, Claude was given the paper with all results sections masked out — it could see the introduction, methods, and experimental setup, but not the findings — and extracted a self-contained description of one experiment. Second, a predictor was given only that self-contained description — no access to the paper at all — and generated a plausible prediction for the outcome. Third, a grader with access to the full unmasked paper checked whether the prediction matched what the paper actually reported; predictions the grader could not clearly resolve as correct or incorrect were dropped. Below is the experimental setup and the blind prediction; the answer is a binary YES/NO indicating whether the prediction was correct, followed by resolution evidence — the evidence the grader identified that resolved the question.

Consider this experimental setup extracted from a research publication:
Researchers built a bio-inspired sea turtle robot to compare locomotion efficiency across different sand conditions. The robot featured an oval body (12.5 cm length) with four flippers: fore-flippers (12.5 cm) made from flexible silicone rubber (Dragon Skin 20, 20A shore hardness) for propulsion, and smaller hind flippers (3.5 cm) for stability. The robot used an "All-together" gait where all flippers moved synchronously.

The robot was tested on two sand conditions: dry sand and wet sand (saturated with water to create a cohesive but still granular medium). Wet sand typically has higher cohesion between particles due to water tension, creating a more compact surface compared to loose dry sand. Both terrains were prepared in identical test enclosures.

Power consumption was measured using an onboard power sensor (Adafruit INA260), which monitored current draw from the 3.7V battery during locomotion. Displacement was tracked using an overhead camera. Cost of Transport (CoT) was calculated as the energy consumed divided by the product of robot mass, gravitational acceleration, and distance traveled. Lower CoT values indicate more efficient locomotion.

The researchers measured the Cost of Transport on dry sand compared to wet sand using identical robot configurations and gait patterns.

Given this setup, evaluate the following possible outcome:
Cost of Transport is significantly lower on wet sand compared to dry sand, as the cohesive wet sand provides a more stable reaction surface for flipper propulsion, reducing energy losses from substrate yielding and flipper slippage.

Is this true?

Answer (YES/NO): NO